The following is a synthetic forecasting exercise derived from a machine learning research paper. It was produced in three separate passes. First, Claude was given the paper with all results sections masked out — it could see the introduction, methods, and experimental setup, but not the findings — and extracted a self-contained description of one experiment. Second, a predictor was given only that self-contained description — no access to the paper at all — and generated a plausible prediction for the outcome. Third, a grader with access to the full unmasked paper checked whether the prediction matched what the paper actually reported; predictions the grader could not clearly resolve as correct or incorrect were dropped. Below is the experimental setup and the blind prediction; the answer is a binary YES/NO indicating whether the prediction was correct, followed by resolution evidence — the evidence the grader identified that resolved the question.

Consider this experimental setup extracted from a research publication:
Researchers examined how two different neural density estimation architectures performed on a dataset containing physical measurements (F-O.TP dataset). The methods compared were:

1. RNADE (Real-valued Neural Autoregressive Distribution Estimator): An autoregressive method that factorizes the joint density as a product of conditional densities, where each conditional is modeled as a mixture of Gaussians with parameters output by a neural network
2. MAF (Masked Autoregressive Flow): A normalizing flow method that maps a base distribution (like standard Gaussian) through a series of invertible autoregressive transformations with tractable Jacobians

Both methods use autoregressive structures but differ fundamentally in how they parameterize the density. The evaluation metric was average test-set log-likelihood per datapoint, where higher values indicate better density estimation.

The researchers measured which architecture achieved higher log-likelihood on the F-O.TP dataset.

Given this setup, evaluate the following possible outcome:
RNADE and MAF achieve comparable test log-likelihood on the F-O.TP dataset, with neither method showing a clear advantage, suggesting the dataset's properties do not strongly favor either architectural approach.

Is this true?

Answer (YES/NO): NO